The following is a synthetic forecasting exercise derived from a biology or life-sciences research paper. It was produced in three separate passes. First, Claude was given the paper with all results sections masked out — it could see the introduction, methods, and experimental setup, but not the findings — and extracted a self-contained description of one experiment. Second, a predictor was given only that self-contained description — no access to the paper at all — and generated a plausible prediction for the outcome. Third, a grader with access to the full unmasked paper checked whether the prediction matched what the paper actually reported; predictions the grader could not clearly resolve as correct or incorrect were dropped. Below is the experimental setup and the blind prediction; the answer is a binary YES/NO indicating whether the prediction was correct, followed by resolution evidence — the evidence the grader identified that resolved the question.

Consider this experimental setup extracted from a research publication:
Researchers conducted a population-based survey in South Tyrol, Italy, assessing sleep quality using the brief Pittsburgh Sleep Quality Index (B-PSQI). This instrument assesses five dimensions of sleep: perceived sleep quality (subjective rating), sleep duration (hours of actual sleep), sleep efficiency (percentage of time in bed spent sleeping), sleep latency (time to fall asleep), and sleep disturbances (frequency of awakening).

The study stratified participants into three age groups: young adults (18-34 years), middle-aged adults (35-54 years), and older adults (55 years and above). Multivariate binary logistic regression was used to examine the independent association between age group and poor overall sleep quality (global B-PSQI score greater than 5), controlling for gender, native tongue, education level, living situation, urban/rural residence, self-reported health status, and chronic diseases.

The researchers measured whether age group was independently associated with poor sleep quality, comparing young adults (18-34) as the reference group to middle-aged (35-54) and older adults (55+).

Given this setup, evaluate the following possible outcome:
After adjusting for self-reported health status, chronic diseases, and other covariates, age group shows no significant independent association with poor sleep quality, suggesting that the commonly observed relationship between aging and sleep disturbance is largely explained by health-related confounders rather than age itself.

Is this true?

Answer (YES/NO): NO